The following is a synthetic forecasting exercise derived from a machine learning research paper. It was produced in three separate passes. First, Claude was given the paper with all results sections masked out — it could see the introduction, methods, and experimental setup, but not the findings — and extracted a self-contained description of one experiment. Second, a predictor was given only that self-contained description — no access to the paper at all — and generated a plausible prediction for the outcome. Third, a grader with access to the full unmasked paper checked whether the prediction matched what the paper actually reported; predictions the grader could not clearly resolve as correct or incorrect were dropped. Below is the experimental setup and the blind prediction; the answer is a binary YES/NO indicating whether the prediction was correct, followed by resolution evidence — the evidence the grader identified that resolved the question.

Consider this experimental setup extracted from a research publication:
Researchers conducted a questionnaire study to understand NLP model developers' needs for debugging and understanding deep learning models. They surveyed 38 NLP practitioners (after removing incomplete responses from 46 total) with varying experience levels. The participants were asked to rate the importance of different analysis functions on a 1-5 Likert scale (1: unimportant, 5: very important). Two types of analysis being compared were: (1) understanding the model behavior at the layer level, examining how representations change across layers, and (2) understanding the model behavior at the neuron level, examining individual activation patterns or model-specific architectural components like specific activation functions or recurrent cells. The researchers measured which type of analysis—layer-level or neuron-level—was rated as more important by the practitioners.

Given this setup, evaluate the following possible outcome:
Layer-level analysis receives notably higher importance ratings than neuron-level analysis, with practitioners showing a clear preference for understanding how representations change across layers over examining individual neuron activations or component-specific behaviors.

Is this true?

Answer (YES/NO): YES